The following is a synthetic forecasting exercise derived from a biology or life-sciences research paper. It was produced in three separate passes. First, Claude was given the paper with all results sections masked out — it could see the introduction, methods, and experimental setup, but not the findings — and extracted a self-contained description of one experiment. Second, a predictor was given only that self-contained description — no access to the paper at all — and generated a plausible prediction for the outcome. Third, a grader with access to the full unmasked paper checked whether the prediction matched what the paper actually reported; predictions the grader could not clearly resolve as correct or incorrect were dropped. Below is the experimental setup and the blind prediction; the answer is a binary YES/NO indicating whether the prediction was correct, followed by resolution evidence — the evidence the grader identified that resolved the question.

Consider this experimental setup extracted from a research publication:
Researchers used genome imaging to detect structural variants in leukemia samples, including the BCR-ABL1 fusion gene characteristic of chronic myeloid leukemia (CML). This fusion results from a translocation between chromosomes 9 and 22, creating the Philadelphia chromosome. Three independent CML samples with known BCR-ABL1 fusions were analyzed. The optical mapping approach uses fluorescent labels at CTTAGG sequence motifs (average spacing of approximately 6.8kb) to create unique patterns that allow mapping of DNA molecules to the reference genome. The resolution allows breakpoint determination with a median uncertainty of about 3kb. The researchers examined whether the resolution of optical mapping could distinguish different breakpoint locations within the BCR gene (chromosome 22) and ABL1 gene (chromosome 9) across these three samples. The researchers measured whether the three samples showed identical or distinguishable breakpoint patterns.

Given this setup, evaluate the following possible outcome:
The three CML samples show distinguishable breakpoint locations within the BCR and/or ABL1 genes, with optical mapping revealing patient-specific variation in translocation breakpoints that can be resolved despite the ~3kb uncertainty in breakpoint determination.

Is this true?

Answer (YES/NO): YES